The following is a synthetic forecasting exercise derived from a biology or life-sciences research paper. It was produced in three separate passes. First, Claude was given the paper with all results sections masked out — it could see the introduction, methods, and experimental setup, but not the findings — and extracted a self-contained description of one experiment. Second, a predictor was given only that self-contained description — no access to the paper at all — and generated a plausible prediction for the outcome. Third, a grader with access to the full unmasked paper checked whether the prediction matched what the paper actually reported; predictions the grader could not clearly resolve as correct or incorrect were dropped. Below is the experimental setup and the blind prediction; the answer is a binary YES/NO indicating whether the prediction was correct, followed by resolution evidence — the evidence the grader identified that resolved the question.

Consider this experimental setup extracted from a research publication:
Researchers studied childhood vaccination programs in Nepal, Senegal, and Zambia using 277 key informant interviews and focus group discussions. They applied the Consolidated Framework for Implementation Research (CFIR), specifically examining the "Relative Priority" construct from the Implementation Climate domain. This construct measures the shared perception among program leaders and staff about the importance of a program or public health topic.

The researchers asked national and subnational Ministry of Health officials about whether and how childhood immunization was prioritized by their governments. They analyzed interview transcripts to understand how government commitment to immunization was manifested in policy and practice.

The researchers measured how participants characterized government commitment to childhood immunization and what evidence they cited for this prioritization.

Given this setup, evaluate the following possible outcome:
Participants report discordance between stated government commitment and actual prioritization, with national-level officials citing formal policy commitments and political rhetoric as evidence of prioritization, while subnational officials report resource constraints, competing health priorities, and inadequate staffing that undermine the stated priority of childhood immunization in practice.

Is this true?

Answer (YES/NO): NO